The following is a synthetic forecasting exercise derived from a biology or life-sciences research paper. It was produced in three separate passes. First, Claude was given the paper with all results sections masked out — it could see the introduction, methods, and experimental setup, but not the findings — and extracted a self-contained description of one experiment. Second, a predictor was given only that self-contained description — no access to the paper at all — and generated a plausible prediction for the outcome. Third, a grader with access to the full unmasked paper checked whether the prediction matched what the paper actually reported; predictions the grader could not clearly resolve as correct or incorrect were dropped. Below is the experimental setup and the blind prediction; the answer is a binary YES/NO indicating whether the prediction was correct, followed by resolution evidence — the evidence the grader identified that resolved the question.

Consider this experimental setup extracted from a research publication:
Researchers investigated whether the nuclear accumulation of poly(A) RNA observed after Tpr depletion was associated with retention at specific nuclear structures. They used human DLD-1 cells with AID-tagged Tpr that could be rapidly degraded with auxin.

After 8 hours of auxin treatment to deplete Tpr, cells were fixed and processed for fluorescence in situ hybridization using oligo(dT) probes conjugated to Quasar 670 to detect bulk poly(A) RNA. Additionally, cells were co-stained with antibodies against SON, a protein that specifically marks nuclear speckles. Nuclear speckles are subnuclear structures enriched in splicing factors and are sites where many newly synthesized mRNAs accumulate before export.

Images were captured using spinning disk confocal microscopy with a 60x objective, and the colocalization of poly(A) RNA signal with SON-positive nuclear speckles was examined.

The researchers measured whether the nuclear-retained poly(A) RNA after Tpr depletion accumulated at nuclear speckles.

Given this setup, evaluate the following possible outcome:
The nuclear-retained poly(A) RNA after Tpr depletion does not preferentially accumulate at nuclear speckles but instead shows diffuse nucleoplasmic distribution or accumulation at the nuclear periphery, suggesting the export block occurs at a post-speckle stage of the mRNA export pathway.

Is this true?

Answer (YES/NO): NO